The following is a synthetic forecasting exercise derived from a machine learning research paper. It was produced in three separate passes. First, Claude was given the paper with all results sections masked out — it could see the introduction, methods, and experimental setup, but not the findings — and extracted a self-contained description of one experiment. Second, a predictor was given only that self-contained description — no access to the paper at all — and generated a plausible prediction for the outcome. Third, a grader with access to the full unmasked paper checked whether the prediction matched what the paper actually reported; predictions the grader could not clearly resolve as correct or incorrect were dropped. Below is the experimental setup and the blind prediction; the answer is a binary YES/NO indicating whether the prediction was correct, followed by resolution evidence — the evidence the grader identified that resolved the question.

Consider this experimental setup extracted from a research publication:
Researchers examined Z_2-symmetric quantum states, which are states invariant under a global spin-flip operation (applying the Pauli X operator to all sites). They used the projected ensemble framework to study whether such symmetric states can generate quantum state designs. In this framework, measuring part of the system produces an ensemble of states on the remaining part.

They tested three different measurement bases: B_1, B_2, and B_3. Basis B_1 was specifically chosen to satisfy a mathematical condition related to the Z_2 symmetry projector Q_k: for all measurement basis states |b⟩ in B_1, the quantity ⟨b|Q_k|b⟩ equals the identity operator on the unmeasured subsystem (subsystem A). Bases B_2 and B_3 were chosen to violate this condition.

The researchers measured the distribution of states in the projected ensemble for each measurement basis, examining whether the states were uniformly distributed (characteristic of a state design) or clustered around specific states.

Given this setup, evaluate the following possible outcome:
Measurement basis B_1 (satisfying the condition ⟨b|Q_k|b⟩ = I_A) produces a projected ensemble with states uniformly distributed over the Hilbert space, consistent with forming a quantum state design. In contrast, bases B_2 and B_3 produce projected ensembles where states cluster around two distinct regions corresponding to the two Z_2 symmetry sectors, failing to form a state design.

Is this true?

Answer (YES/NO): NO